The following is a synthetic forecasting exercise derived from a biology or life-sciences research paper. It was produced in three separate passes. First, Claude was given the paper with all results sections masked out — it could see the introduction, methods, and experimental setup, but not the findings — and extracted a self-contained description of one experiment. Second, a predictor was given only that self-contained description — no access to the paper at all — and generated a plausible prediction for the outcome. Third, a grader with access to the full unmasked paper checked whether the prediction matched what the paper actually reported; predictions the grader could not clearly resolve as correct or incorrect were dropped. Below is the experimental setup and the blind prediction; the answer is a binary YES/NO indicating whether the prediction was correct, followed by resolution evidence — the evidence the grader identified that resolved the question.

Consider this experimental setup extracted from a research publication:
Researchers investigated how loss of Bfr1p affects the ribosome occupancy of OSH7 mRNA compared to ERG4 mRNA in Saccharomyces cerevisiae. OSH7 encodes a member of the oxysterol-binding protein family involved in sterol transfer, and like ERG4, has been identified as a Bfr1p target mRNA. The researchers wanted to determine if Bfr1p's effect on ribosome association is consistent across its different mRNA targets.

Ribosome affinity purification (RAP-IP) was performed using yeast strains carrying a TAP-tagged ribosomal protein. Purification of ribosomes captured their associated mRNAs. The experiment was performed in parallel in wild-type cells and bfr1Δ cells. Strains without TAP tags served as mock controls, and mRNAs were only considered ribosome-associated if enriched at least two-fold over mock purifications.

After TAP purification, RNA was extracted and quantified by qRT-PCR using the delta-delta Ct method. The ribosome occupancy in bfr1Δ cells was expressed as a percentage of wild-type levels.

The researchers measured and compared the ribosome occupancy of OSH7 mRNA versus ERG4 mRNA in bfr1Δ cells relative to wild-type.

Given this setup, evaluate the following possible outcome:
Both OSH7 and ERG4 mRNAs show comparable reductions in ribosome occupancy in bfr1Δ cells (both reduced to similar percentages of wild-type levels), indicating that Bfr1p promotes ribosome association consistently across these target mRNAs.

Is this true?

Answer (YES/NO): NO